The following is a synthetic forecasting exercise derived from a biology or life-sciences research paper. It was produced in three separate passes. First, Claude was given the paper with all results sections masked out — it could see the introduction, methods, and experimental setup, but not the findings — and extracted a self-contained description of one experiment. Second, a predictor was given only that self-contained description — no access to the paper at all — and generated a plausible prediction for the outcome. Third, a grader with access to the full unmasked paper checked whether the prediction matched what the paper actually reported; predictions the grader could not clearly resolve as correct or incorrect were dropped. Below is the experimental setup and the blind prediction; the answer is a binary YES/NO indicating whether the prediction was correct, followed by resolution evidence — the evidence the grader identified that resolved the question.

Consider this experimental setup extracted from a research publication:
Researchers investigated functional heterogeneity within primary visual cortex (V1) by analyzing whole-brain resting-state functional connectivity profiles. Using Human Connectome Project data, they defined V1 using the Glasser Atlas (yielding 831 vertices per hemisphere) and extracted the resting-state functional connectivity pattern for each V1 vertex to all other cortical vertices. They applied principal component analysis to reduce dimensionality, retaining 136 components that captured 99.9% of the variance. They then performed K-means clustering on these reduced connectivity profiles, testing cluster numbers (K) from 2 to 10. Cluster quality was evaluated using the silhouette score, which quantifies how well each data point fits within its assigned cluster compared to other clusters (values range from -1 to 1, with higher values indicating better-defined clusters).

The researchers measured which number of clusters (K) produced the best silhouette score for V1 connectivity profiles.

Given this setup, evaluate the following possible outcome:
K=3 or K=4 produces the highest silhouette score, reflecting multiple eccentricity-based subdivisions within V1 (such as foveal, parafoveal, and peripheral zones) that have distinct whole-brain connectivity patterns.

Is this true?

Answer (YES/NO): NO